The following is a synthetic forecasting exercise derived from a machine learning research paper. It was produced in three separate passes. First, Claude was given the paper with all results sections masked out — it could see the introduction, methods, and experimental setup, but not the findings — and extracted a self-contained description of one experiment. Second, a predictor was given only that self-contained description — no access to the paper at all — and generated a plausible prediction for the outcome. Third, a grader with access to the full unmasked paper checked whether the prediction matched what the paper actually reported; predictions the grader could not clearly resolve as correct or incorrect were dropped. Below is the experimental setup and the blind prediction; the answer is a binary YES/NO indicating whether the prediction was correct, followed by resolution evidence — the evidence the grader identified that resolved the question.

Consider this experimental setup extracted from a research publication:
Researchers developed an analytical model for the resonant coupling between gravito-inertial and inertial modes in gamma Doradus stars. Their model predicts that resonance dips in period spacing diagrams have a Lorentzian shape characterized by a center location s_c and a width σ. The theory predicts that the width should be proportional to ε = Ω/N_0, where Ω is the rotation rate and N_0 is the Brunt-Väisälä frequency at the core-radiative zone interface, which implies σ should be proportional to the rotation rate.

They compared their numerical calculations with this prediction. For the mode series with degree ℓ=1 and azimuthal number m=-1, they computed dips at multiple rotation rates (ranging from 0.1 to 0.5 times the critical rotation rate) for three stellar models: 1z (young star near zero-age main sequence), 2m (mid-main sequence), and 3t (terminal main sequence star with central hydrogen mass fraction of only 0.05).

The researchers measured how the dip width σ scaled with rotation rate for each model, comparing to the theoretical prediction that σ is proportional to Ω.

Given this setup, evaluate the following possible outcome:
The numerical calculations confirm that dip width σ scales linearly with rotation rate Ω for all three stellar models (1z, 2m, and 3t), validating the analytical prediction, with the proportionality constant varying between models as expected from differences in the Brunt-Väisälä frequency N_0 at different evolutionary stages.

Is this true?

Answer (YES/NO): NO